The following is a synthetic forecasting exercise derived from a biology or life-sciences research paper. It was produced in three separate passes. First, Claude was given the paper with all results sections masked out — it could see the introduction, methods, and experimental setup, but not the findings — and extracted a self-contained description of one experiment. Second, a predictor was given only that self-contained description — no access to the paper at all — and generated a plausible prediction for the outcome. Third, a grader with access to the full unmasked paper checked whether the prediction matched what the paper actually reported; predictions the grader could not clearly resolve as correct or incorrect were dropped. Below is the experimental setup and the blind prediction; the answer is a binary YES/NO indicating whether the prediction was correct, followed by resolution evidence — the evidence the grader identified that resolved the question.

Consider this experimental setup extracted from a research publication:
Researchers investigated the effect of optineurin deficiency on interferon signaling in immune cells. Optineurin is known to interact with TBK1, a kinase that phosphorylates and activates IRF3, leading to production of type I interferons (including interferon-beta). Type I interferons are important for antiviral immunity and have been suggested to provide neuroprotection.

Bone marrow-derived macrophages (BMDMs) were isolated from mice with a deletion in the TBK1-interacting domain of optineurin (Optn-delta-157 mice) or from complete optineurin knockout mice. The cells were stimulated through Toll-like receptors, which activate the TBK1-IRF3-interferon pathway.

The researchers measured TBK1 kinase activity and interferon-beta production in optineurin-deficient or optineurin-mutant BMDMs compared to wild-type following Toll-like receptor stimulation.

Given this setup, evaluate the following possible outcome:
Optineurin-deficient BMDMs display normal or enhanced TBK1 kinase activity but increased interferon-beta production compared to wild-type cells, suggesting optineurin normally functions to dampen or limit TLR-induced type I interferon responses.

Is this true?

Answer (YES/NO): NO